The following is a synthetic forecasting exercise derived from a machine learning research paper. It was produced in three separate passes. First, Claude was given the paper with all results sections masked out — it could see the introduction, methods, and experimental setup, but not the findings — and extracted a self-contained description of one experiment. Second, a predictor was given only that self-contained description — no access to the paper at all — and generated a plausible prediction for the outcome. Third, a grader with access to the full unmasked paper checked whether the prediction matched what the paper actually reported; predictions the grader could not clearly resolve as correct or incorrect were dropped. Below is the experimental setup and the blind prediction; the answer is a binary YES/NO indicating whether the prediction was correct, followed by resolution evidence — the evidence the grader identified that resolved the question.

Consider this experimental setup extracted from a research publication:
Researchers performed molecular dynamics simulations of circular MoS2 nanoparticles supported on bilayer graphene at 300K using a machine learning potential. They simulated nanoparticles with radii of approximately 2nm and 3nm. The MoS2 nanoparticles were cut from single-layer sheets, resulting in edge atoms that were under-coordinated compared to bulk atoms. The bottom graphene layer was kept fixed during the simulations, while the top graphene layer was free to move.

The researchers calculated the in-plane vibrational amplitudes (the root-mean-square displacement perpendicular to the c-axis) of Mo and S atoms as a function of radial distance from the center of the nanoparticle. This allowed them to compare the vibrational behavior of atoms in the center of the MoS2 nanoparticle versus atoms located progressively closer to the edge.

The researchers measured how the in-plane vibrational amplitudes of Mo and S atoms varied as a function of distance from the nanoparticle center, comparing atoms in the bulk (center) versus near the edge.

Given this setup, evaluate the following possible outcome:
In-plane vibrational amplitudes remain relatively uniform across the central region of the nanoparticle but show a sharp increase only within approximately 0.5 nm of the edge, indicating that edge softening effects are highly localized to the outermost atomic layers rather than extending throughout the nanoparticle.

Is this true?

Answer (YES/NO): NO